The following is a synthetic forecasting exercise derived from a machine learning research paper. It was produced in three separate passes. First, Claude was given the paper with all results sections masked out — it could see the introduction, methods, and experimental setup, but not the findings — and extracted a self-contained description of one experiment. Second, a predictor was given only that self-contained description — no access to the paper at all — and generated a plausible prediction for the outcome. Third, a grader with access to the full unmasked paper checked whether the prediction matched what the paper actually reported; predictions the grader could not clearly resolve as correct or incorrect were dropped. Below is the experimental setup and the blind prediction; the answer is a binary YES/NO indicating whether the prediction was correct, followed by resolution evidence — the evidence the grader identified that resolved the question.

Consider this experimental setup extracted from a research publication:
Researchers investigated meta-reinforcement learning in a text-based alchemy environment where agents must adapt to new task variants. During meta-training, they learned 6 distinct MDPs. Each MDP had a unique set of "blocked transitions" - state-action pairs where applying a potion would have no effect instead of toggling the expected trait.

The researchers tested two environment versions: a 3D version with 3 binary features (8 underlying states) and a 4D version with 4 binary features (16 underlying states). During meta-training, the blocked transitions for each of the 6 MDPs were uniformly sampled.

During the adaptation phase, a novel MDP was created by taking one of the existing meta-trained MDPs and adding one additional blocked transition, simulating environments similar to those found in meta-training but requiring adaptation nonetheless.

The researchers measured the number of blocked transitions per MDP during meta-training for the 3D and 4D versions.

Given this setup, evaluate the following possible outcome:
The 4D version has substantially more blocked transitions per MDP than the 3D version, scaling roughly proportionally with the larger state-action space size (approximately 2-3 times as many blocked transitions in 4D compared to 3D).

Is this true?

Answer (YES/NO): YES